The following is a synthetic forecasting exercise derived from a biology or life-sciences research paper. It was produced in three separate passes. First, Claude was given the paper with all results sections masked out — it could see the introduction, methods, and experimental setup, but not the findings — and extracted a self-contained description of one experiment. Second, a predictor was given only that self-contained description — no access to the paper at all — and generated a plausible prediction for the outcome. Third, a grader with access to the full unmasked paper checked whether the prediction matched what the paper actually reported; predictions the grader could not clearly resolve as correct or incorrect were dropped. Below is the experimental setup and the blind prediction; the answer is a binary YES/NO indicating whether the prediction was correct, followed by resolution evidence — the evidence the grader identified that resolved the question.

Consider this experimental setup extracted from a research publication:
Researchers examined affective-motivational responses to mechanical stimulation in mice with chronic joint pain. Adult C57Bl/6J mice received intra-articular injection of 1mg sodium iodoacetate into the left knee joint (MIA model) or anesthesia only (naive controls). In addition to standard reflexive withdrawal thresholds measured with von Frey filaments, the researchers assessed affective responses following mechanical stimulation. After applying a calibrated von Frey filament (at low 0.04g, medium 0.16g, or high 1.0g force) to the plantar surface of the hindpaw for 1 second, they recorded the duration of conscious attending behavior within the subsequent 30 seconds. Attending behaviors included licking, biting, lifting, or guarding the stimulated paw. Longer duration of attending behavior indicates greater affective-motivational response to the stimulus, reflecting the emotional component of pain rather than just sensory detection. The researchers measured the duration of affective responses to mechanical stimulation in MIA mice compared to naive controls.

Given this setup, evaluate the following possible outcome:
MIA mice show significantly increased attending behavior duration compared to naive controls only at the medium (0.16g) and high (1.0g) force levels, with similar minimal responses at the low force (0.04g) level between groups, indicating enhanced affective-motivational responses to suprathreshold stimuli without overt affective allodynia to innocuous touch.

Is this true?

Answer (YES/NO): NO